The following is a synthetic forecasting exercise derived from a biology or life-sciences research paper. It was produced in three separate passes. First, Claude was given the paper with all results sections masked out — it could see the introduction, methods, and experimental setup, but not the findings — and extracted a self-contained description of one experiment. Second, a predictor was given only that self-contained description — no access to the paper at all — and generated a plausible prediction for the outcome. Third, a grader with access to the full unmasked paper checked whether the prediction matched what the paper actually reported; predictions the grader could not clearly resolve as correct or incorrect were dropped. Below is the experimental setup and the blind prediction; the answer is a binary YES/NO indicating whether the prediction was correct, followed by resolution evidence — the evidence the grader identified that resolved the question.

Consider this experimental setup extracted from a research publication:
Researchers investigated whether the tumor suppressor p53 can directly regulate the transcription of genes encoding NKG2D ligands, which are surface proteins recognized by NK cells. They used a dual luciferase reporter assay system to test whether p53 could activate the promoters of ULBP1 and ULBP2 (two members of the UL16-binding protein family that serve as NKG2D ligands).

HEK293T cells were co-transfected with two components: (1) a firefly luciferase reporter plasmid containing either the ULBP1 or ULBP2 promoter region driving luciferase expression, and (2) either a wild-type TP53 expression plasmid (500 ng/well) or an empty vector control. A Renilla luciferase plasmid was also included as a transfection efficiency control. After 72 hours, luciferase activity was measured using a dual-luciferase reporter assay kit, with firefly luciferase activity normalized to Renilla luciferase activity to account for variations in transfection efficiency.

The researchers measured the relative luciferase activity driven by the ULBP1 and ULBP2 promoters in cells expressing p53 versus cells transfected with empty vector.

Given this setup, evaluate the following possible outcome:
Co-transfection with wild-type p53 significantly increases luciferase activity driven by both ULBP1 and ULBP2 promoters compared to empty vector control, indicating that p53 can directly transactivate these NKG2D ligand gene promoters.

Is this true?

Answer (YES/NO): YES